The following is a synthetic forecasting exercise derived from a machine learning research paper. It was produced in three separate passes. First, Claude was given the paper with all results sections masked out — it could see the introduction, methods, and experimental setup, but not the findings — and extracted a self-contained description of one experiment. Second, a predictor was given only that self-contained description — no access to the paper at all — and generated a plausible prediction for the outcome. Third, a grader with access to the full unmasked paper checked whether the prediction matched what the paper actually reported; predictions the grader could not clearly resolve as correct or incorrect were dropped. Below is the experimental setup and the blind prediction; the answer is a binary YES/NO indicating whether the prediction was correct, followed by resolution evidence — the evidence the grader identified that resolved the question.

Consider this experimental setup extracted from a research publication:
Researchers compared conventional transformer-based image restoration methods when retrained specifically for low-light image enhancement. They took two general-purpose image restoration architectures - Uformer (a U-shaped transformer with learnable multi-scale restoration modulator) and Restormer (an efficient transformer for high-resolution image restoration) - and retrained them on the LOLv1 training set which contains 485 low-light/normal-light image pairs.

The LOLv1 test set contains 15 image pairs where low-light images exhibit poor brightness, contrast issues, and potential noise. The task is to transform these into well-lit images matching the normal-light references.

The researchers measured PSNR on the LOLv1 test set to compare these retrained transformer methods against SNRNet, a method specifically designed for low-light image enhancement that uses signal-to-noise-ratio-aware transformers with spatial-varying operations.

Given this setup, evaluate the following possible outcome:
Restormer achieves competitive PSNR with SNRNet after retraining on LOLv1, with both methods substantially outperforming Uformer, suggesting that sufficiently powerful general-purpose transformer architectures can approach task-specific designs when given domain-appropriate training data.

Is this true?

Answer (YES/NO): NO